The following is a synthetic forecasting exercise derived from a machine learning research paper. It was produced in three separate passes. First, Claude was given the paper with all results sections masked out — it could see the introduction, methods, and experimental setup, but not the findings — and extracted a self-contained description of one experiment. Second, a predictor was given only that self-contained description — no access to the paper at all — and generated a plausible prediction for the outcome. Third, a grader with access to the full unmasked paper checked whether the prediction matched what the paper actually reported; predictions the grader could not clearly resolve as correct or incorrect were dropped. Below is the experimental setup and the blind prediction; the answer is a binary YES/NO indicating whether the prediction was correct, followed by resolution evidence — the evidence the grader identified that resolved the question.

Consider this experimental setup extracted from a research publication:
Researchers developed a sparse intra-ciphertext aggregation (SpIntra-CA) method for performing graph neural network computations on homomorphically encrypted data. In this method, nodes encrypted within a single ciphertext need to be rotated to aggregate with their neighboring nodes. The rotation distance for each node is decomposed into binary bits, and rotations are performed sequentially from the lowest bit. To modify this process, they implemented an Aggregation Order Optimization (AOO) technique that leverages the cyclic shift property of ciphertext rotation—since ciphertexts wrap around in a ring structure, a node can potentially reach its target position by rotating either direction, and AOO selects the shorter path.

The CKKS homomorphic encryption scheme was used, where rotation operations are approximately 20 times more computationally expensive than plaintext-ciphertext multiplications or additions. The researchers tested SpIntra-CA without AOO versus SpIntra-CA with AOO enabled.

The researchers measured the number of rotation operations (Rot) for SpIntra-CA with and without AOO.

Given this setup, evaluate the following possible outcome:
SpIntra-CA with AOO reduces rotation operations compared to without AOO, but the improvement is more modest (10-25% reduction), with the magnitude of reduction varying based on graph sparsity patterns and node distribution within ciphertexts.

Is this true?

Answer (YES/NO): NO